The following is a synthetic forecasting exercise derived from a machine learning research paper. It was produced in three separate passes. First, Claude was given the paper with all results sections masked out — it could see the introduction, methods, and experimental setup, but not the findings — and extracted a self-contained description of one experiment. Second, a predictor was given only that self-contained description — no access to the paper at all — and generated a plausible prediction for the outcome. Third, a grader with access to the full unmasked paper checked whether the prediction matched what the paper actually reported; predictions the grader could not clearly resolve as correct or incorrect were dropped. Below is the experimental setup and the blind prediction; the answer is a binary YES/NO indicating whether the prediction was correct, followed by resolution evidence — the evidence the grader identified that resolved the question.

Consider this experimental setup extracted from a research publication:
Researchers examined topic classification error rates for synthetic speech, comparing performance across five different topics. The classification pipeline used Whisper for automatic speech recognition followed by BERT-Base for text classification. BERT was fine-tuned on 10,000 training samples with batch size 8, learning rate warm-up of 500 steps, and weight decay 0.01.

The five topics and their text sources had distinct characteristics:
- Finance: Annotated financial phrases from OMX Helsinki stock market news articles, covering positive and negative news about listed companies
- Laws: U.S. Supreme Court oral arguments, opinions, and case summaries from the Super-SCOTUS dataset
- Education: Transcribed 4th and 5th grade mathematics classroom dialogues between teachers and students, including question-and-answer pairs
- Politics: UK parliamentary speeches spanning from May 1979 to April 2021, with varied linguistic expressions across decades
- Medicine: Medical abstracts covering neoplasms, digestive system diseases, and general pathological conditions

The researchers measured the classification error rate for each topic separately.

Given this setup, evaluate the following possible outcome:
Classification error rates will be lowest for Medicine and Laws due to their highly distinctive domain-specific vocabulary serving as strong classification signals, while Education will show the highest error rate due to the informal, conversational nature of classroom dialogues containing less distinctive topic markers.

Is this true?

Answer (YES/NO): YES